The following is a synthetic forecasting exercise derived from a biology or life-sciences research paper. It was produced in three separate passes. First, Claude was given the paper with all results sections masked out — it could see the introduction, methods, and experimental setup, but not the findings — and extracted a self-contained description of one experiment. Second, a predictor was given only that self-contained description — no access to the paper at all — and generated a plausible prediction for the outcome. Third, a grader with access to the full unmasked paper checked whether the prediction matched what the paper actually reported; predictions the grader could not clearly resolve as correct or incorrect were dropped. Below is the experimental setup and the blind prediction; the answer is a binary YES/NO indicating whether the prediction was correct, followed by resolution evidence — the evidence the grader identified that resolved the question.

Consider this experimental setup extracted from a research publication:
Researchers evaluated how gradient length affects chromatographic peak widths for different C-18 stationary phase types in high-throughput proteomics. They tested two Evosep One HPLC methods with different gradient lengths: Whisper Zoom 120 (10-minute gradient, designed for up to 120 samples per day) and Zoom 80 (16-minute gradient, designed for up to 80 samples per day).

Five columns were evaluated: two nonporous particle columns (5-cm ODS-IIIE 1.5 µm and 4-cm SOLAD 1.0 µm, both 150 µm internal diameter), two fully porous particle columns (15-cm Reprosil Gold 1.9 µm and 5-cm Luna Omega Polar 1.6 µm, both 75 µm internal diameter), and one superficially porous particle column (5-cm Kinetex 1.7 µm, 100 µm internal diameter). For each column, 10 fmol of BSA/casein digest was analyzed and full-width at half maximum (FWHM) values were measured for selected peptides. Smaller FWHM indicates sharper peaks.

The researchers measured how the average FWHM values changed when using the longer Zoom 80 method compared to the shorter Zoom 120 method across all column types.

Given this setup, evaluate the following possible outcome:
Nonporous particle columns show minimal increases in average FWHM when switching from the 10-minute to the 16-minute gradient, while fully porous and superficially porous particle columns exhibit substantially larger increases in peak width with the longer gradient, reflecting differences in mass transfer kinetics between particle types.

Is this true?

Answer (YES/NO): NO